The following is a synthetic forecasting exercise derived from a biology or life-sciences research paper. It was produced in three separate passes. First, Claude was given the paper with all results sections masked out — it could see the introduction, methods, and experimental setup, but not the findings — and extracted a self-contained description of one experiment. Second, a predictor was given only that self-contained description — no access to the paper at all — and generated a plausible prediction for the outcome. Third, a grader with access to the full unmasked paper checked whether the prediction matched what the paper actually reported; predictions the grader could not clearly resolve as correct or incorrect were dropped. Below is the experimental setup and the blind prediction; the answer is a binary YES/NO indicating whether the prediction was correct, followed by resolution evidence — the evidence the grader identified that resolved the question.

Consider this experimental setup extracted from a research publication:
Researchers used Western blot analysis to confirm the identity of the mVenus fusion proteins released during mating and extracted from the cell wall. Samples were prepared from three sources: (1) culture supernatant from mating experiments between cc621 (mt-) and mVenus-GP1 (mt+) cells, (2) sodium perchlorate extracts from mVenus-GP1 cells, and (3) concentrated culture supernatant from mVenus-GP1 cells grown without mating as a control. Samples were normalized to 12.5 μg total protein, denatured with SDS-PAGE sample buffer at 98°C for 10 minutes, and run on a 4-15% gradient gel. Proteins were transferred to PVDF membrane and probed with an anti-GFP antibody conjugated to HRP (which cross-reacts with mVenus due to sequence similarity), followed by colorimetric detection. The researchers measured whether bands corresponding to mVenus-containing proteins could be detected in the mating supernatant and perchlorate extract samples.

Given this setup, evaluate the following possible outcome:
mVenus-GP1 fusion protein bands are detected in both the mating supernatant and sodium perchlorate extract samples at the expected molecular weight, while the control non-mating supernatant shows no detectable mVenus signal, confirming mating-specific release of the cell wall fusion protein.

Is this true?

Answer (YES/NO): NO